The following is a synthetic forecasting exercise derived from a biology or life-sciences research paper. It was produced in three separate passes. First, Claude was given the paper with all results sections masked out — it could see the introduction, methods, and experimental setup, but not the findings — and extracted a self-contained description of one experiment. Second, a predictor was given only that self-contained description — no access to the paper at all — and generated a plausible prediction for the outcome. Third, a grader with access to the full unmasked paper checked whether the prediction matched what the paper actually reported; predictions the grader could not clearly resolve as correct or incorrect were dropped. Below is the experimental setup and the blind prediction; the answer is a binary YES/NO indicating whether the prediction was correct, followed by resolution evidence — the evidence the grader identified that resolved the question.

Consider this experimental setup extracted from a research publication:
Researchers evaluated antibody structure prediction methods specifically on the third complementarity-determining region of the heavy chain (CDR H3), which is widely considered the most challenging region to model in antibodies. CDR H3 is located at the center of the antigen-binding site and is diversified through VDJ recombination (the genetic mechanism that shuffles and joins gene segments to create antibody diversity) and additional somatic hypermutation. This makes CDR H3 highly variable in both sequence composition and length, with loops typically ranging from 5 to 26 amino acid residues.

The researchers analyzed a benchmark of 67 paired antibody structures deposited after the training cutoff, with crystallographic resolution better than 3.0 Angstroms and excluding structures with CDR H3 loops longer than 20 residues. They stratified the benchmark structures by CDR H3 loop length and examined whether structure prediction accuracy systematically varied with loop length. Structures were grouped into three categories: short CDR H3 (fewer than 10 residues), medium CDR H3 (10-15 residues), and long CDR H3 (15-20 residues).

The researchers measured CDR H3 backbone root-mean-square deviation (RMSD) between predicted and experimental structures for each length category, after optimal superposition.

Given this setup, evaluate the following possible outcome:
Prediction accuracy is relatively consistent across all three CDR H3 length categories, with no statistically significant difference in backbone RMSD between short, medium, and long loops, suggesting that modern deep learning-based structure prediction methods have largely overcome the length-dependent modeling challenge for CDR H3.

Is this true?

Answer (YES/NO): NO